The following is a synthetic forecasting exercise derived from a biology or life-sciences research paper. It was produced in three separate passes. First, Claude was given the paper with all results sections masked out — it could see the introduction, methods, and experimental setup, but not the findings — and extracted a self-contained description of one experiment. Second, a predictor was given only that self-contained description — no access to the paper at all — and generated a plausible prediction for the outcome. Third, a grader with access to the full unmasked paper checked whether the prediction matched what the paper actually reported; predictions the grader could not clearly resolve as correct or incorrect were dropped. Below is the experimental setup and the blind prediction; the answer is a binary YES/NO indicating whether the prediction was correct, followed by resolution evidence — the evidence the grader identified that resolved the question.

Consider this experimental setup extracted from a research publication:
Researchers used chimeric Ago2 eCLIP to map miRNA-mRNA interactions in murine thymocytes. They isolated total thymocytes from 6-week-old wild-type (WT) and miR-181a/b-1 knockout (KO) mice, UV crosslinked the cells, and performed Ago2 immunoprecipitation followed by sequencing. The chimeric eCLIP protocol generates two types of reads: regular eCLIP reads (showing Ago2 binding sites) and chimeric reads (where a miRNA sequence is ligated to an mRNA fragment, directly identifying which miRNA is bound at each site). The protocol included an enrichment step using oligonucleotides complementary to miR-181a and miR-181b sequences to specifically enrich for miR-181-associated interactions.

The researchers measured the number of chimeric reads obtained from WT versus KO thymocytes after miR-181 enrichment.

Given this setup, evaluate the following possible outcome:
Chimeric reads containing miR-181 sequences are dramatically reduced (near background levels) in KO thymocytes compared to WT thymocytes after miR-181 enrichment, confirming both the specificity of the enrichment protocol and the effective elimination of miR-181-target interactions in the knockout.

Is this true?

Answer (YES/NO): YES